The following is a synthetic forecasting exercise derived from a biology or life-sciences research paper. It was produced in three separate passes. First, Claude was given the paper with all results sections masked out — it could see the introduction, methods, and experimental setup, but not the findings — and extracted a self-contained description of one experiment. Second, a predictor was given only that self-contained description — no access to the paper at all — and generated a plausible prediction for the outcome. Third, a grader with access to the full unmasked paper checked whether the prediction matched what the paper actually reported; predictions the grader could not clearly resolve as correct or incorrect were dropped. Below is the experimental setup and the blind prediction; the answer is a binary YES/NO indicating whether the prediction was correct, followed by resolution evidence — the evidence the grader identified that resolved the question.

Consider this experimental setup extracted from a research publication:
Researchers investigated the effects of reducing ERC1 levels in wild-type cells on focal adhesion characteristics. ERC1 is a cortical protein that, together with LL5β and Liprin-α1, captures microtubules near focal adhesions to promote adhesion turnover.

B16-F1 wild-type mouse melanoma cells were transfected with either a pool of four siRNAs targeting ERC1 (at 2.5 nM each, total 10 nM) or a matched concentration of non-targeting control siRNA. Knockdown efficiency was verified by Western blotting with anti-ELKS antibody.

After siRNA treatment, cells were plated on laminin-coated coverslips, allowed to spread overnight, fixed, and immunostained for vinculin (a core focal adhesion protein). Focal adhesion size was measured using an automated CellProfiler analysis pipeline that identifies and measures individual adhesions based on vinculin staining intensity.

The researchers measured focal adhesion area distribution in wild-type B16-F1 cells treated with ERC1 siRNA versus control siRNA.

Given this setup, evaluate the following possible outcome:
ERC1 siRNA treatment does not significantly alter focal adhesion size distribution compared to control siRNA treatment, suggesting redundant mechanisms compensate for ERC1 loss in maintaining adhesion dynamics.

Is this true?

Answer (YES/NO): NO